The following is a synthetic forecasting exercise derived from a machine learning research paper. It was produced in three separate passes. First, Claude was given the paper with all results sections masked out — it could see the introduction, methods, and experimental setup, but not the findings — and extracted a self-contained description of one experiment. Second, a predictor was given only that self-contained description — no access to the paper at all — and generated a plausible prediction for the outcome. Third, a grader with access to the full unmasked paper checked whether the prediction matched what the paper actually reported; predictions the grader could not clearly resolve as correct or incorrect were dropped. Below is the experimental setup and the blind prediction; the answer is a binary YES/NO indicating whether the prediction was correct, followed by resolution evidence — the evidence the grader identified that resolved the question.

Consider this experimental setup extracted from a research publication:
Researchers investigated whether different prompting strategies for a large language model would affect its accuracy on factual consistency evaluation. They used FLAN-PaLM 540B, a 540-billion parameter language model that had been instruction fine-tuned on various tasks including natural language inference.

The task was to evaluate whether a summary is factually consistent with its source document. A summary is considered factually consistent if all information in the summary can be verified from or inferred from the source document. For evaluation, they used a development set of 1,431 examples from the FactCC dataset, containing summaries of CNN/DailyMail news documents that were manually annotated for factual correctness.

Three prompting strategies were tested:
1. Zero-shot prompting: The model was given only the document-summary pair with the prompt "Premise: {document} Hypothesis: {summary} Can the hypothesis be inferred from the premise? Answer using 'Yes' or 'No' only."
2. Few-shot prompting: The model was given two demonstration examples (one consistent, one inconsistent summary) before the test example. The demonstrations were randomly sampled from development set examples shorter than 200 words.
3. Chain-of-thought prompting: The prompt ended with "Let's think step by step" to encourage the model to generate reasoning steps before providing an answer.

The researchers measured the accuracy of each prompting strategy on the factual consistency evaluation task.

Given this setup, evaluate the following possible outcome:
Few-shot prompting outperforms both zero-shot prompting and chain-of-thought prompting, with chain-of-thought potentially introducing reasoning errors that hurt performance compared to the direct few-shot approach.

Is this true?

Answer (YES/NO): NO